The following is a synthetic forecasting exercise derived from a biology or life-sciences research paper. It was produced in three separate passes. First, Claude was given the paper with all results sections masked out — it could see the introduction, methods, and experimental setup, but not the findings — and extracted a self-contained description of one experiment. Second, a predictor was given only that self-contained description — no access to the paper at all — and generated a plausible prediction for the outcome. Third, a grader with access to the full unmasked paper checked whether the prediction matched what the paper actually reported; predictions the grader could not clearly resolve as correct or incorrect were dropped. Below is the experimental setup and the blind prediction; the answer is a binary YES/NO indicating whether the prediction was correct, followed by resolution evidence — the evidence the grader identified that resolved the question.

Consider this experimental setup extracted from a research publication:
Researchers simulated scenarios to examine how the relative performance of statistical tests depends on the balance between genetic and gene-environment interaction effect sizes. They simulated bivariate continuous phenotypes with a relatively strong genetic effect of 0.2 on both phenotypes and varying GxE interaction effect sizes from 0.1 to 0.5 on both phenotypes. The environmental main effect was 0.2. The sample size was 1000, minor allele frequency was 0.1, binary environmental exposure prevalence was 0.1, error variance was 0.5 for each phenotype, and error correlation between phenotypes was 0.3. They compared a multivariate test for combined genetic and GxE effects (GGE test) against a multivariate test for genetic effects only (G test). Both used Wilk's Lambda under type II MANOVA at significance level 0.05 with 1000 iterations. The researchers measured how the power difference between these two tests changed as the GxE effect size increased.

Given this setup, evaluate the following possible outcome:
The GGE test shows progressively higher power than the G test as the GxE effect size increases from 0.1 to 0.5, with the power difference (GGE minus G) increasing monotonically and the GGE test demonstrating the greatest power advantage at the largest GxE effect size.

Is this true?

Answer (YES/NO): NO